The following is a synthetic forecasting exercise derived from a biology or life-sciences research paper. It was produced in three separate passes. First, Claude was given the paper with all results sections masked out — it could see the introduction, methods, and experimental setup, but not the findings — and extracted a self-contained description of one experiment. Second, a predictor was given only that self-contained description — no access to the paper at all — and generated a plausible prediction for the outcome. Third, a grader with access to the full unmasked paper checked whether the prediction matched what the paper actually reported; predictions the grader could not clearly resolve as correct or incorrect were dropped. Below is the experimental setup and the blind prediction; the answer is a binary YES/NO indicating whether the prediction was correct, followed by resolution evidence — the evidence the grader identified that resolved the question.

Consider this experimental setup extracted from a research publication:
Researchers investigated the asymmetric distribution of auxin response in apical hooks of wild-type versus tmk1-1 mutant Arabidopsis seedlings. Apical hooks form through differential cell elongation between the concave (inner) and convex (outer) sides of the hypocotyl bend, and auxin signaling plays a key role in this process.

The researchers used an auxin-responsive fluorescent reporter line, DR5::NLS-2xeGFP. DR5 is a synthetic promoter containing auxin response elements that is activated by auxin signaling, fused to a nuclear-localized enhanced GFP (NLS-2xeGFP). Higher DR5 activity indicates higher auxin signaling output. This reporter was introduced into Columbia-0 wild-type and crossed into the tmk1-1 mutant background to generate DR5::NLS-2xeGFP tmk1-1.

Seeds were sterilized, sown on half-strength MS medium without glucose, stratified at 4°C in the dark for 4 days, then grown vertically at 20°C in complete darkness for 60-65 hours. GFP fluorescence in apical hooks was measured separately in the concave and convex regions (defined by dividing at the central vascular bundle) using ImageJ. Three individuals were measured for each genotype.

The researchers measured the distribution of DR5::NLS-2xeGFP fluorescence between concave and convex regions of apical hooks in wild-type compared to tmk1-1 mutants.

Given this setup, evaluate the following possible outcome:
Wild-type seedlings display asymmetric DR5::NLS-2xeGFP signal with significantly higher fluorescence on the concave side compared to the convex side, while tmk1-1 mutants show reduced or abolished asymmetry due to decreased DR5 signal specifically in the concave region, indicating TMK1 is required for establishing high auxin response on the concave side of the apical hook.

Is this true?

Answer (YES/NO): NO